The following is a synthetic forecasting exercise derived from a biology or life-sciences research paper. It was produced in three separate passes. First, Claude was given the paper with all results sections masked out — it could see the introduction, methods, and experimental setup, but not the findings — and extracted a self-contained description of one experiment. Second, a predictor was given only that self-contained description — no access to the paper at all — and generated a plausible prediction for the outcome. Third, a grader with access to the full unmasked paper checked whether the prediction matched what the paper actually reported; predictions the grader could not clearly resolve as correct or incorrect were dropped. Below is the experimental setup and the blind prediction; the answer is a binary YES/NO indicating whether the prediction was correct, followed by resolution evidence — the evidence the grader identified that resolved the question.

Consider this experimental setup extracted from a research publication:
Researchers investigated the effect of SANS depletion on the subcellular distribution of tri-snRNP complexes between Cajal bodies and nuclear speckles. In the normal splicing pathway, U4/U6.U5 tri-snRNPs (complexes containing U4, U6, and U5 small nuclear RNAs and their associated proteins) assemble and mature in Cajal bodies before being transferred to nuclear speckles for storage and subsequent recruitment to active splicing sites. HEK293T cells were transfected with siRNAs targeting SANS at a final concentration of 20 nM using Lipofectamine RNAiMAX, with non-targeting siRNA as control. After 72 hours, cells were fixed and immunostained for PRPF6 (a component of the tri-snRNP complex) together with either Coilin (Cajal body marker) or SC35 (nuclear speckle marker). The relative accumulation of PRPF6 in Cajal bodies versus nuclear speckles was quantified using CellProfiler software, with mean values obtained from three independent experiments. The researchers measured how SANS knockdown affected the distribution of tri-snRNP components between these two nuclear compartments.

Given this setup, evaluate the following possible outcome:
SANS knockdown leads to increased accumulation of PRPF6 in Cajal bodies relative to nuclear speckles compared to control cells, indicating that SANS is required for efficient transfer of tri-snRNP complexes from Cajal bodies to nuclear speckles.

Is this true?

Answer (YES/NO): YES